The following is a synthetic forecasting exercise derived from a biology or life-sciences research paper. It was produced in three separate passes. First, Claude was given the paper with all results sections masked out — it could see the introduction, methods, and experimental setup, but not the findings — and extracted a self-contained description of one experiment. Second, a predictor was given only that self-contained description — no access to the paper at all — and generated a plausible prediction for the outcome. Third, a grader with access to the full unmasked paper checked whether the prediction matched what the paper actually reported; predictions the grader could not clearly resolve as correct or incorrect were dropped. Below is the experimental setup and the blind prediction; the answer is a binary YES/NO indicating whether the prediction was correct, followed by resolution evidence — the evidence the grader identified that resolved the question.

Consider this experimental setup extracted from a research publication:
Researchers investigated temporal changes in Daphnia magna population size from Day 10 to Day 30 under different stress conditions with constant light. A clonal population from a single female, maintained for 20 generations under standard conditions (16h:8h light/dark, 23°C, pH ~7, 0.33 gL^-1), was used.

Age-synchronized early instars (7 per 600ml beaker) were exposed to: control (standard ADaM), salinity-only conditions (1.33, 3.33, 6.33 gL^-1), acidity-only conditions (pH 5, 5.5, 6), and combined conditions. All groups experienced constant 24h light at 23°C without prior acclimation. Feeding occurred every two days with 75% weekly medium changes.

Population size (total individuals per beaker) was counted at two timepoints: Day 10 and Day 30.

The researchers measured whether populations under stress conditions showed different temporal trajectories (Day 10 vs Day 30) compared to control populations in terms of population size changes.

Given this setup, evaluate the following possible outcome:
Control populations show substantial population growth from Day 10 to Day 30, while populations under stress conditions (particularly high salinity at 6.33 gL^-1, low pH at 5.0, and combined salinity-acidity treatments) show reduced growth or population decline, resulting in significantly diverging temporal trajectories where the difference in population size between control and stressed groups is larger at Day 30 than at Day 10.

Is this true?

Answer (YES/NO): NO